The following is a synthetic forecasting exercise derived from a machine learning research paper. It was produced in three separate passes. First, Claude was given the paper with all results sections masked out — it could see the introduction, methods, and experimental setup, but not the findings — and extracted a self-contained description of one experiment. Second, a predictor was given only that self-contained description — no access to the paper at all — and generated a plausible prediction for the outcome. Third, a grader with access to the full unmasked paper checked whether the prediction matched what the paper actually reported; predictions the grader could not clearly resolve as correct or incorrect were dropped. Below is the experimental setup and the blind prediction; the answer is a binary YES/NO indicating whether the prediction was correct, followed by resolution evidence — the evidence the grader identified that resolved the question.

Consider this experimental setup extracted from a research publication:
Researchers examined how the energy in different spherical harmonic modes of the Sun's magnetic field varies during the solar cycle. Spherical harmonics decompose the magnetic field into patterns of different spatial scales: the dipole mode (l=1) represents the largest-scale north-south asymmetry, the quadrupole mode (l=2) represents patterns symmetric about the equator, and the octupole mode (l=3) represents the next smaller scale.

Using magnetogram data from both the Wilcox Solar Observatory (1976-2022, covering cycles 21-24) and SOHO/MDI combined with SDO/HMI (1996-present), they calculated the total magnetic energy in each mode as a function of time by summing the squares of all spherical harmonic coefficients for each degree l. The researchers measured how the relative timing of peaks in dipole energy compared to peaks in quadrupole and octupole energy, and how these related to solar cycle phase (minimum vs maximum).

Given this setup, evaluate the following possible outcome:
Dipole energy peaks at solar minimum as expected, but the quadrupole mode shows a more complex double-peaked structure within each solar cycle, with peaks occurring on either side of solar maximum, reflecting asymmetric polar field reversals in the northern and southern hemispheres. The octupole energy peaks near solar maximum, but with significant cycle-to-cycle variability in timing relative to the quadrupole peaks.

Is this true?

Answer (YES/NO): NO